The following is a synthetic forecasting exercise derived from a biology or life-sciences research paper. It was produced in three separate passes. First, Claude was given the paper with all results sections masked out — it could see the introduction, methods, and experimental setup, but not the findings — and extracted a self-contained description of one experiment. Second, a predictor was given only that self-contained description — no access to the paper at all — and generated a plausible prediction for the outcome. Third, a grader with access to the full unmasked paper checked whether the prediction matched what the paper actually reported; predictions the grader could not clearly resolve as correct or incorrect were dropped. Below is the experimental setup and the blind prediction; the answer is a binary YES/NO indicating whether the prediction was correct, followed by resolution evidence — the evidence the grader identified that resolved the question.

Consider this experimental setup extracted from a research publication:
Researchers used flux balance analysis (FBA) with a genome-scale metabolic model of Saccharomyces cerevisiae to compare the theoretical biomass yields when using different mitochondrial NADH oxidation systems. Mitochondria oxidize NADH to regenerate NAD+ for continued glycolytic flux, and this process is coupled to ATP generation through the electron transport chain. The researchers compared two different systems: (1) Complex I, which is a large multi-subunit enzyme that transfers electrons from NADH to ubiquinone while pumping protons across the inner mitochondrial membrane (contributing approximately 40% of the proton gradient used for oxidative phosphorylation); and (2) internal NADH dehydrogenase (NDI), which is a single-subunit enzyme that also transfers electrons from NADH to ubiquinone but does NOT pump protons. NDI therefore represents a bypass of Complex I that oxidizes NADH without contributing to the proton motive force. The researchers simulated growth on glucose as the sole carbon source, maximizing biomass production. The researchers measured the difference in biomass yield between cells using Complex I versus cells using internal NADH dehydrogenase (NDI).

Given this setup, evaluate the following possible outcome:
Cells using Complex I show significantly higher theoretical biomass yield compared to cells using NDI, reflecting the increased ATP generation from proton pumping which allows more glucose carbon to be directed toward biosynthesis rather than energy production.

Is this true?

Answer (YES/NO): YES